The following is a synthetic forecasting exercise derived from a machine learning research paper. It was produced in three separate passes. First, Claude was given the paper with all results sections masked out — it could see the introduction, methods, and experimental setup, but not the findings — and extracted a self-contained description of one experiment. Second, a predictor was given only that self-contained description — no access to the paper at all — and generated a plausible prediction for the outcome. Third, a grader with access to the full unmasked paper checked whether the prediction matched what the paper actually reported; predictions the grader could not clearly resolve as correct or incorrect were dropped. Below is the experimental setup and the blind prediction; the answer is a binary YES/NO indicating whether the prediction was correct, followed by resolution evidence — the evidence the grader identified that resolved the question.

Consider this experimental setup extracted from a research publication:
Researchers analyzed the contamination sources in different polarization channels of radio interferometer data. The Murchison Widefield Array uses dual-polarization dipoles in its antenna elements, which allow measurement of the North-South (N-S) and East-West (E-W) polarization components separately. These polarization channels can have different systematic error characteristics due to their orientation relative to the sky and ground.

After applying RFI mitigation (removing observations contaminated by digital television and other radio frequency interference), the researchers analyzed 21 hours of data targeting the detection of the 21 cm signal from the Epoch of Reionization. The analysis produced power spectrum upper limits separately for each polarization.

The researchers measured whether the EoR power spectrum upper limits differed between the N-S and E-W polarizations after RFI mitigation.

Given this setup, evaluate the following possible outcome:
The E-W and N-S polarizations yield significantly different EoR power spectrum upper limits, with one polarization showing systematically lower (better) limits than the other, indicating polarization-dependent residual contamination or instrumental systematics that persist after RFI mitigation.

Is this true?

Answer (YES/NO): YES